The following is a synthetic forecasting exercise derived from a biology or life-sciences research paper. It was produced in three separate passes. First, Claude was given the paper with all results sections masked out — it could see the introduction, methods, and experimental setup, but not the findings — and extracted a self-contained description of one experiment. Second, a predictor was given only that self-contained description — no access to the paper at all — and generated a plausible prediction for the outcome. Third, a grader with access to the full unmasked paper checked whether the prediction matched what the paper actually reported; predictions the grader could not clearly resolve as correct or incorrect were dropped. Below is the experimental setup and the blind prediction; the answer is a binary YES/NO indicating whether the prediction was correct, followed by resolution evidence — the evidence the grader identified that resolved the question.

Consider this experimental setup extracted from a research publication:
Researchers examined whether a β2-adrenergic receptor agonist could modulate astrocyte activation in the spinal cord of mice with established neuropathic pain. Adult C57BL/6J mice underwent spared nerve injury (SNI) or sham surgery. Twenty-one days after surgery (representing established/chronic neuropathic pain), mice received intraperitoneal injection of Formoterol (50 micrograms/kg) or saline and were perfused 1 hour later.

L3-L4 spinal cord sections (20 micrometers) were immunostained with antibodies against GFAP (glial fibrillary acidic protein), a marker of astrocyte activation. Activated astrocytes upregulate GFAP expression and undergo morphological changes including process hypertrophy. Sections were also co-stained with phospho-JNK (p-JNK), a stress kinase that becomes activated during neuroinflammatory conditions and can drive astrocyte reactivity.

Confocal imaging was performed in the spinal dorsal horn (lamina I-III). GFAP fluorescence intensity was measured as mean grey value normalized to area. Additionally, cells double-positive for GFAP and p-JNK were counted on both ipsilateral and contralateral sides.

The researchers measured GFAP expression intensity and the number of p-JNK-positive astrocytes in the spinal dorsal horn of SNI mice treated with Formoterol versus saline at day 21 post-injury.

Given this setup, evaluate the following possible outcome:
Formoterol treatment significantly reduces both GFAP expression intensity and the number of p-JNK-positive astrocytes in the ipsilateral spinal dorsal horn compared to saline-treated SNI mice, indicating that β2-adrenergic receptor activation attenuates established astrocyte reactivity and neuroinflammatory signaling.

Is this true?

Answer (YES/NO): NO